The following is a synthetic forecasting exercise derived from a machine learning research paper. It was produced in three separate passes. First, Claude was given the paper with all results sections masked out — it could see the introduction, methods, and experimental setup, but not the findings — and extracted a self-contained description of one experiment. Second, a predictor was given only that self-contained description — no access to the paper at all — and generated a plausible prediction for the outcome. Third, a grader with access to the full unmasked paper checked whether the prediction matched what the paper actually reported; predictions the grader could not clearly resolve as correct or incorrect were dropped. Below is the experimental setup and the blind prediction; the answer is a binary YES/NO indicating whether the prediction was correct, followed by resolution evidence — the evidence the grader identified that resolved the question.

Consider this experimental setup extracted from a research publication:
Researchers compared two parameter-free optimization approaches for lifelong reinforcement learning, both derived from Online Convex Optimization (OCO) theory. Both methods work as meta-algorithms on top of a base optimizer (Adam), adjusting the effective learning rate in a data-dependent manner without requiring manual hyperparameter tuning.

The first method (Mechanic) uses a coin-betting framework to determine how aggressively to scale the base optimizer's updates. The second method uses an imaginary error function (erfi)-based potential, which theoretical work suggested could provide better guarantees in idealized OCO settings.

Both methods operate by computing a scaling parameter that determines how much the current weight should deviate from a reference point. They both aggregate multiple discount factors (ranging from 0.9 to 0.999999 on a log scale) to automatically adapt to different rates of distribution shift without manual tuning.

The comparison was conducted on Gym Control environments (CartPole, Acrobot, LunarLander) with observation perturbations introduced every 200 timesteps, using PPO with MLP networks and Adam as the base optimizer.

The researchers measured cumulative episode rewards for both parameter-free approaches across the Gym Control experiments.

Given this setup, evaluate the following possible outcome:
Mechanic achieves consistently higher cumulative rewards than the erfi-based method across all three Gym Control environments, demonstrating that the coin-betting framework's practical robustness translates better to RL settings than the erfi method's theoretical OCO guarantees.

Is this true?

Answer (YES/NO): NO